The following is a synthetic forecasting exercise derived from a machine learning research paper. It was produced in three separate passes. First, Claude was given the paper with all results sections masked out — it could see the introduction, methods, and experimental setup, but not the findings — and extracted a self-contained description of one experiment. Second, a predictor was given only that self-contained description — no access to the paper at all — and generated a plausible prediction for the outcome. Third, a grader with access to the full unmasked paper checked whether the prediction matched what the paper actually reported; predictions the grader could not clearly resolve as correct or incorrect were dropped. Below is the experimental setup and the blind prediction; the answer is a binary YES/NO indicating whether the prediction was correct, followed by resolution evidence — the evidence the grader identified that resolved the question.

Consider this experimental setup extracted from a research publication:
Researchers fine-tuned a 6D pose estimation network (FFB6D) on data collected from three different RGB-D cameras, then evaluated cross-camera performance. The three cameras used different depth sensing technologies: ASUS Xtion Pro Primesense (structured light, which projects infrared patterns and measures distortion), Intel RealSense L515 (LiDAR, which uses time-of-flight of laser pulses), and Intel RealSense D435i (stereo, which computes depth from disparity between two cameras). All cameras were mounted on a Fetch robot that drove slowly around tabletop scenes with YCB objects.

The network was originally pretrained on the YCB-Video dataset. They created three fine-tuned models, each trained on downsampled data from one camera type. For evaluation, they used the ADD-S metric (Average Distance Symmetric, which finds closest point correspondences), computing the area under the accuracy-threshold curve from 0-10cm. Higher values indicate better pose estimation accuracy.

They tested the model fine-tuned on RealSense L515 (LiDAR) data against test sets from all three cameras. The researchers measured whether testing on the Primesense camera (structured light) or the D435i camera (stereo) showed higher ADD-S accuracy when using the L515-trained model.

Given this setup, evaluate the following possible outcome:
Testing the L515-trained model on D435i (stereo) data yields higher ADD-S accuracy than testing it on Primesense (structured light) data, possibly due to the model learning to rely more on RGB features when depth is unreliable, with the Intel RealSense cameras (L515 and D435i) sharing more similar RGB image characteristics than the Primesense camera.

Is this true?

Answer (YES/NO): YES